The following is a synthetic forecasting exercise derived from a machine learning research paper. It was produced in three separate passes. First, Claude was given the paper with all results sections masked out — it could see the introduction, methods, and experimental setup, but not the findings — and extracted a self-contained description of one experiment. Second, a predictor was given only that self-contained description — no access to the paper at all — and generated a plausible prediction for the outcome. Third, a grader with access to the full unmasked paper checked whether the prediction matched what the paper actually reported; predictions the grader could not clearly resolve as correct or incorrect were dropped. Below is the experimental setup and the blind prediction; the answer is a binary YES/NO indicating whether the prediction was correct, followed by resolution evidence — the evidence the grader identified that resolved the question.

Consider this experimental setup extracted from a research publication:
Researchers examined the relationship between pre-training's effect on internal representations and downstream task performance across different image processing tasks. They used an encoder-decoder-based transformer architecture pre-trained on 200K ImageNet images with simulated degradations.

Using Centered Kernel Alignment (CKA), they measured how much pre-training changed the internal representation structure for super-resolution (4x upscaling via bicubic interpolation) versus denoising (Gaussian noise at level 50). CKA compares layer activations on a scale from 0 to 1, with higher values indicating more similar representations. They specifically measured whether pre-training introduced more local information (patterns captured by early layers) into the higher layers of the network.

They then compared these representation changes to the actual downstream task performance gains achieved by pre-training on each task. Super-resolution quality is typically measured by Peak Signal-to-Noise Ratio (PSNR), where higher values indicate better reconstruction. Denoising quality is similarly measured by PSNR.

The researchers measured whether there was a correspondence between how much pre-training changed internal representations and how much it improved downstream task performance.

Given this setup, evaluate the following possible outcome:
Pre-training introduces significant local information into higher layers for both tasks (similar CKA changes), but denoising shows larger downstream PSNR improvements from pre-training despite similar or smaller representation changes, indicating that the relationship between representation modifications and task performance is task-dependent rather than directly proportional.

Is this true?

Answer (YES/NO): NO